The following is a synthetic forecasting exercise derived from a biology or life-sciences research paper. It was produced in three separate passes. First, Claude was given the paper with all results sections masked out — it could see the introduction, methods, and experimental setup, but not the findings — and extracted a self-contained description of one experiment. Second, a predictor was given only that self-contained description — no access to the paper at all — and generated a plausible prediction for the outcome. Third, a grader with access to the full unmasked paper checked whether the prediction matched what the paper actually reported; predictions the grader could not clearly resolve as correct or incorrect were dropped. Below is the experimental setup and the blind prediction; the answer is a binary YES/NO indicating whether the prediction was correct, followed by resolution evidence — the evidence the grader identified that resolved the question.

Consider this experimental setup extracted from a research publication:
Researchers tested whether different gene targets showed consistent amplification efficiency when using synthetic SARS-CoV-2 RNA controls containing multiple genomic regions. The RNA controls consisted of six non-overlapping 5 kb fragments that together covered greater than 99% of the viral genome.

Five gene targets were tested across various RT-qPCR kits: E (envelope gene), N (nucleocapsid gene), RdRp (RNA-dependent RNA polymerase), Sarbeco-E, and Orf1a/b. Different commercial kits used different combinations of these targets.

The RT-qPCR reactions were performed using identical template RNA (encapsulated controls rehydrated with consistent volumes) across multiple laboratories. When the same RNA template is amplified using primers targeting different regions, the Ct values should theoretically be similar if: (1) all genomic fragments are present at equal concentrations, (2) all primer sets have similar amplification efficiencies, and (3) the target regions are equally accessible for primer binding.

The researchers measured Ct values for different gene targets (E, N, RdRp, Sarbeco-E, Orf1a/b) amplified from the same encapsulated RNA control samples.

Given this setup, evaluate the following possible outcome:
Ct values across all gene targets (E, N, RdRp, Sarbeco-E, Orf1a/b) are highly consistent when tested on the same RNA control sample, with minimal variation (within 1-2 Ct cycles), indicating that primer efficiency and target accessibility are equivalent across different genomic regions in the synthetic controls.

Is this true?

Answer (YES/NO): NO